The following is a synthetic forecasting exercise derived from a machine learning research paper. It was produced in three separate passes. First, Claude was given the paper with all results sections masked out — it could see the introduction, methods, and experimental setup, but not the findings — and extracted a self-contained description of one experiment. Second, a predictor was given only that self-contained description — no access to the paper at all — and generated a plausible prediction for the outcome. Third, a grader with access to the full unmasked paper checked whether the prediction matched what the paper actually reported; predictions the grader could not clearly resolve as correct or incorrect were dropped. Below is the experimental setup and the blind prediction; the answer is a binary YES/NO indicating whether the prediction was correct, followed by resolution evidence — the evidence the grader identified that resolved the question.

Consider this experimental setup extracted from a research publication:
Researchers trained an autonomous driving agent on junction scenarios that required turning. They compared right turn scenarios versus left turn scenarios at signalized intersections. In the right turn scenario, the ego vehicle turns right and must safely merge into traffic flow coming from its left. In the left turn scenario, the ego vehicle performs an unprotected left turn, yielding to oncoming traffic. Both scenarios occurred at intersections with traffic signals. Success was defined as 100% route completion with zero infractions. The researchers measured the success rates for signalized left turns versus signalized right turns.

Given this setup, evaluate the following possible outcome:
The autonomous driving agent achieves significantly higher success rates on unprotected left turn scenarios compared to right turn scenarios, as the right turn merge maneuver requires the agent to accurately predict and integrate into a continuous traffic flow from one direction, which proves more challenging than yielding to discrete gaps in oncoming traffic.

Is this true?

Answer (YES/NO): YES